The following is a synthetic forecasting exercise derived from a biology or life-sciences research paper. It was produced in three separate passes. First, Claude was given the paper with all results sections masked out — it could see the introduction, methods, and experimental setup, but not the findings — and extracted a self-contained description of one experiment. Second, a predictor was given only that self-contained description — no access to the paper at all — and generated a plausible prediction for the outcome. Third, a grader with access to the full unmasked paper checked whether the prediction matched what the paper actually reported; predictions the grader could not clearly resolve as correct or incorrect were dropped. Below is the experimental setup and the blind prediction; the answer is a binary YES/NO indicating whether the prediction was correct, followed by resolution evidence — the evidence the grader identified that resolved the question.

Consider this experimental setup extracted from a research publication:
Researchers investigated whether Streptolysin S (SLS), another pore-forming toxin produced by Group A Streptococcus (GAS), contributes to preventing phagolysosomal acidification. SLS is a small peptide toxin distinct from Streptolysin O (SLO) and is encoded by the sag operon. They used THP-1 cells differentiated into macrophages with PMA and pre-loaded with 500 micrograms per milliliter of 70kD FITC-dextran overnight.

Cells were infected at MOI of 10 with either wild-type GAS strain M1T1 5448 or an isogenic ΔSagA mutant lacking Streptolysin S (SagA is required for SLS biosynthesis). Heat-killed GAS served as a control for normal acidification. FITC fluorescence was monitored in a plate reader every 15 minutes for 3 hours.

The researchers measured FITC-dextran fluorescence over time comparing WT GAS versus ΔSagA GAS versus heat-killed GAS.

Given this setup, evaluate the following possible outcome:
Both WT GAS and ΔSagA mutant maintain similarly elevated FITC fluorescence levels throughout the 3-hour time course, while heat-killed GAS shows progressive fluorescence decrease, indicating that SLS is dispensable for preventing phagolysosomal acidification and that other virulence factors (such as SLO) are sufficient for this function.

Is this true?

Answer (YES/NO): NO